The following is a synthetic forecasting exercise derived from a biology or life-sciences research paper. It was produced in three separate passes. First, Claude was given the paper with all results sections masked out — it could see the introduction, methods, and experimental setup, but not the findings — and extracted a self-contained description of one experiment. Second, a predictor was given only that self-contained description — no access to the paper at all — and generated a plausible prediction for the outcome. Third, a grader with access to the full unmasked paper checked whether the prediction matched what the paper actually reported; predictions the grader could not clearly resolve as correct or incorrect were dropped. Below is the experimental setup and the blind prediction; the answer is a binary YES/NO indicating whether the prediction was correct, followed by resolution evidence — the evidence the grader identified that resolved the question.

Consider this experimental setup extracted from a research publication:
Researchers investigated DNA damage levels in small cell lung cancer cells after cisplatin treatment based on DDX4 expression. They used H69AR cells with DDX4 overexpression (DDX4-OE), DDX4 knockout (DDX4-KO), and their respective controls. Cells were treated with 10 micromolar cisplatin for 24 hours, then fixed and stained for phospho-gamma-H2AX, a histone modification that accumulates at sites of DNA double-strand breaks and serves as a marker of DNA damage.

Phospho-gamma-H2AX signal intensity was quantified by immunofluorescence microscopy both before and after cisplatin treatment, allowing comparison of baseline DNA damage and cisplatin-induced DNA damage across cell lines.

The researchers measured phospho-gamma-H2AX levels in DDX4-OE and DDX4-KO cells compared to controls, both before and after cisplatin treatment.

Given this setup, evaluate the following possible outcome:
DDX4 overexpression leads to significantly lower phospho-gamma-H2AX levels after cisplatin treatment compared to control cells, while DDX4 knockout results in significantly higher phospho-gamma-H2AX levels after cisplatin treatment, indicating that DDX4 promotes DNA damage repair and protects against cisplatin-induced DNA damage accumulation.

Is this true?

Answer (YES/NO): YES